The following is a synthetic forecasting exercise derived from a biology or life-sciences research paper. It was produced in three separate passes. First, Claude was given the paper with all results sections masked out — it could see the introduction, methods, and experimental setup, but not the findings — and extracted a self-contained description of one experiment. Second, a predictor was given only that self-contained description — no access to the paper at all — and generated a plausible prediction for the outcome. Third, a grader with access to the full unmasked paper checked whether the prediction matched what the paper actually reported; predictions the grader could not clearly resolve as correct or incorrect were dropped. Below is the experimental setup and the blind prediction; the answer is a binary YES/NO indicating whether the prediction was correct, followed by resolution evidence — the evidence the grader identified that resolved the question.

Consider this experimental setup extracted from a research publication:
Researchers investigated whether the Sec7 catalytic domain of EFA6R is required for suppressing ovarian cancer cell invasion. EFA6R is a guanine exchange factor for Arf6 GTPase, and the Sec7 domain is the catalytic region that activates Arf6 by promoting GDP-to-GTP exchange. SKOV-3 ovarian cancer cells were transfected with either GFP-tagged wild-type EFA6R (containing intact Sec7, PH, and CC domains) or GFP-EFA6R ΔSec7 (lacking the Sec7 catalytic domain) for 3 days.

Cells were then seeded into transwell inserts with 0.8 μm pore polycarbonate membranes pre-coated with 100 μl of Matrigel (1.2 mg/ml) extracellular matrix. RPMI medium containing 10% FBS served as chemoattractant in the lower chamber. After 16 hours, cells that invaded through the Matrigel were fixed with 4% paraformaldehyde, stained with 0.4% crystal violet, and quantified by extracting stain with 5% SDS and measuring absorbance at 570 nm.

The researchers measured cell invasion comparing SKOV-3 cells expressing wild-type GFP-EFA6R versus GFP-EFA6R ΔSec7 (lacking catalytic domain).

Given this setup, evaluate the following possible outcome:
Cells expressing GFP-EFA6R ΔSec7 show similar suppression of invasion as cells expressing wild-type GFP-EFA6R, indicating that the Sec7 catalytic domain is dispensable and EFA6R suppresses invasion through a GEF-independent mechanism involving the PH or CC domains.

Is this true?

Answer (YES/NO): YES